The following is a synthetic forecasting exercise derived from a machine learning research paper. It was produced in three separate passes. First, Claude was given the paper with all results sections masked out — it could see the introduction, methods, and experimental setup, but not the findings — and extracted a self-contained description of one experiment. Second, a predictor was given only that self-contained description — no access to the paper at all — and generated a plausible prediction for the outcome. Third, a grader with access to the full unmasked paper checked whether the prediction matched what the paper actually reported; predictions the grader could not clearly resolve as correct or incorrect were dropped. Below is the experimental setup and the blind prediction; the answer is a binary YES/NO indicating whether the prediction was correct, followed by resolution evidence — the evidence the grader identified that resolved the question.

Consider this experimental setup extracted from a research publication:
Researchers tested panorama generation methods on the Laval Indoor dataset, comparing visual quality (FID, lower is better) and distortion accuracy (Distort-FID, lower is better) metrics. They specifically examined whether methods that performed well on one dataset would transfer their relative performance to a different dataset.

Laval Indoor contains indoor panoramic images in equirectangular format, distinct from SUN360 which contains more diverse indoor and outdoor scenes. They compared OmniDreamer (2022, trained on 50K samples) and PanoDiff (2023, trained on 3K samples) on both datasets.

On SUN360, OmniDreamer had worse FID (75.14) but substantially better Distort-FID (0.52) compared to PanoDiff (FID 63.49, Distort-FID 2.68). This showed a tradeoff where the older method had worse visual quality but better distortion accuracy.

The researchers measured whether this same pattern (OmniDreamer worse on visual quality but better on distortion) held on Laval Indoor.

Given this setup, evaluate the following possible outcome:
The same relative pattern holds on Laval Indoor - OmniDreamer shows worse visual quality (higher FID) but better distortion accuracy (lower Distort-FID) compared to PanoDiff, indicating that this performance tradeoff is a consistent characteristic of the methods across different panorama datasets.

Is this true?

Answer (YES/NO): YES